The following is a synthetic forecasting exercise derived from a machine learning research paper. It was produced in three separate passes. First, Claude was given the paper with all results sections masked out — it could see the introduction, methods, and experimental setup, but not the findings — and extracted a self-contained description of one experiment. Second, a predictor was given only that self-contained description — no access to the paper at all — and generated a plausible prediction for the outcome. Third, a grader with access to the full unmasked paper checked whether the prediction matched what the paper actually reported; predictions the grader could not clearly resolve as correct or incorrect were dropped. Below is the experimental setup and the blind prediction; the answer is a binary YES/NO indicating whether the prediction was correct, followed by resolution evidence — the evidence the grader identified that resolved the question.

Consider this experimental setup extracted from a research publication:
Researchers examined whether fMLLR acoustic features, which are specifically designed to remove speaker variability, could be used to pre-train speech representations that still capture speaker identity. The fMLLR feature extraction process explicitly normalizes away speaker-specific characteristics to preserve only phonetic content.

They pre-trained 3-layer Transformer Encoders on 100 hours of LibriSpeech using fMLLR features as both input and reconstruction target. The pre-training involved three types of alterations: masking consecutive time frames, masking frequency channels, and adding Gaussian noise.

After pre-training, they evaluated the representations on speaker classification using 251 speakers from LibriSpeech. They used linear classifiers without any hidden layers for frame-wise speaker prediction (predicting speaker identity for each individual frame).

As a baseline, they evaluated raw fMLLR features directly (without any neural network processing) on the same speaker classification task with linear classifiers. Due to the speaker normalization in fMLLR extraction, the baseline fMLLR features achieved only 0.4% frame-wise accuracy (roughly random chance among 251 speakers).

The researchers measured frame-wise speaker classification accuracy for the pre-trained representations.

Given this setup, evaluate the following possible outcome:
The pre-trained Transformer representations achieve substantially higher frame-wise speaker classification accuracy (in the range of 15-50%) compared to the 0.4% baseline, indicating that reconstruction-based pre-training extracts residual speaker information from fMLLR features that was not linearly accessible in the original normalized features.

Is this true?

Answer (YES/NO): NO